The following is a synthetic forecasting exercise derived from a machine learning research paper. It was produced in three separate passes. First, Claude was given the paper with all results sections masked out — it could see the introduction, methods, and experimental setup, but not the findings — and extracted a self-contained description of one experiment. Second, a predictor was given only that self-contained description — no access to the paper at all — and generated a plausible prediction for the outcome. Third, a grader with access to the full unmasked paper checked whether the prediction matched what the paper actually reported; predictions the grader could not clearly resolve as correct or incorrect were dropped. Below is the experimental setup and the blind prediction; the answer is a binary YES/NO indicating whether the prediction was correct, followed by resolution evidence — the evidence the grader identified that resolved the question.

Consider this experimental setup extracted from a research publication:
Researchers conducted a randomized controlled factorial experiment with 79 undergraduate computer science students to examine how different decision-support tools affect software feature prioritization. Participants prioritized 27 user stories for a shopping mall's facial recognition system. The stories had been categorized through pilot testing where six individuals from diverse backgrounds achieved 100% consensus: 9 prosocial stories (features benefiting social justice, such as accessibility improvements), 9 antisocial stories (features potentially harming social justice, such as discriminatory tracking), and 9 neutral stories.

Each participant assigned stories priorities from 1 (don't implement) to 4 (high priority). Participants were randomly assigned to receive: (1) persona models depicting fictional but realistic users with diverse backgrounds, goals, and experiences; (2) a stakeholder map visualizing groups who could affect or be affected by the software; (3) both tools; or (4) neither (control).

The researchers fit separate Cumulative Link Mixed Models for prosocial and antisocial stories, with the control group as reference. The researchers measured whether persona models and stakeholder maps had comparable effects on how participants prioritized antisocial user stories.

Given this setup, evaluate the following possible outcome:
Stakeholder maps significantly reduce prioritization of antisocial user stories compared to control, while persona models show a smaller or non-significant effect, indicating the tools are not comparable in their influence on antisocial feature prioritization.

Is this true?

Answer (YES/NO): NO